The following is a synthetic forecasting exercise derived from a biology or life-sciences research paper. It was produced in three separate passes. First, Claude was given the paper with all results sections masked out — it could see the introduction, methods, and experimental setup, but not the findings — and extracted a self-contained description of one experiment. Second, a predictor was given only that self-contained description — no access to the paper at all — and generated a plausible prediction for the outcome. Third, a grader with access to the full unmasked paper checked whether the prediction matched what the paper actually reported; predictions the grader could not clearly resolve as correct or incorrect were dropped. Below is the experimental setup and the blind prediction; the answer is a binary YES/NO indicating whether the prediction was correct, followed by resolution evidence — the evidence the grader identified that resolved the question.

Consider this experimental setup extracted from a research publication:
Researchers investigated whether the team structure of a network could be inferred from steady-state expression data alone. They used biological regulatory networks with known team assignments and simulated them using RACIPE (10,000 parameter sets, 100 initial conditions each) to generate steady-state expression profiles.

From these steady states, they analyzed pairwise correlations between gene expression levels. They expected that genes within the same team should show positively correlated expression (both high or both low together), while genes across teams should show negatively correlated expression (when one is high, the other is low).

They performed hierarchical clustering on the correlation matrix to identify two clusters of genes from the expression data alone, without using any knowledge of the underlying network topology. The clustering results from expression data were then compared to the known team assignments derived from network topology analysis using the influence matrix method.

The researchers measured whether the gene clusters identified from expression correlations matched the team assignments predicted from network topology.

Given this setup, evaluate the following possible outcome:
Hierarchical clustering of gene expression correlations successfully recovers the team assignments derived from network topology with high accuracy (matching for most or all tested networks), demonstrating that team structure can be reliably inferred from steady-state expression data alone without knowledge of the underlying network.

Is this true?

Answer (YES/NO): YES